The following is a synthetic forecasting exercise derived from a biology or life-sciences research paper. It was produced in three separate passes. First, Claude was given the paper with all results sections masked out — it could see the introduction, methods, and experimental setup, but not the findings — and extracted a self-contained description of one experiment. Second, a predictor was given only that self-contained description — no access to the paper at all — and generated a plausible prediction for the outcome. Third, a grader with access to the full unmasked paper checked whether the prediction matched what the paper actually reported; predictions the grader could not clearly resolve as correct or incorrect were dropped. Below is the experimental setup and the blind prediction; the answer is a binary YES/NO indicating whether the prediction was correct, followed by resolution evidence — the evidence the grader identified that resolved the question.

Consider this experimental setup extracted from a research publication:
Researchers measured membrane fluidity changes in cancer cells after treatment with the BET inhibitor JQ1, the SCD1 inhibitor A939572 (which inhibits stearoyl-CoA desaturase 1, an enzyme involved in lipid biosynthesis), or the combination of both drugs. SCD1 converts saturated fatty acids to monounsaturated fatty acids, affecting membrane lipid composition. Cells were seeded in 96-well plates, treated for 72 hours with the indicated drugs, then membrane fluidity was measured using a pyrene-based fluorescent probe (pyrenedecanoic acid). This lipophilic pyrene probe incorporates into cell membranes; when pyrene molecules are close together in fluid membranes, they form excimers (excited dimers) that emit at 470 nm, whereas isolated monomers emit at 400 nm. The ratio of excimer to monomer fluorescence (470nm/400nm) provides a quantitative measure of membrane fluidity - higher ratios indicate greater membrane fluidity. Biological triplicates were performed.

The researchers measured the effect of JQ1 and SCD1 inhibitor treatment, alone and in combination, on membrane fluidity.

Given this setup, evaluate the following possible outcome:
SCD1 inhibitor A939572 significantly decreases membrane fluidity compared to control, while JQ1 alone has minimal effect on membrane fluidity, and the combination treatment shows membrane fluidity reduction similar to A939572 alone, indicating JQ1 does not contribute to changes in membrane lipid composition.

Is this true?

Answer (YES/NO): NO